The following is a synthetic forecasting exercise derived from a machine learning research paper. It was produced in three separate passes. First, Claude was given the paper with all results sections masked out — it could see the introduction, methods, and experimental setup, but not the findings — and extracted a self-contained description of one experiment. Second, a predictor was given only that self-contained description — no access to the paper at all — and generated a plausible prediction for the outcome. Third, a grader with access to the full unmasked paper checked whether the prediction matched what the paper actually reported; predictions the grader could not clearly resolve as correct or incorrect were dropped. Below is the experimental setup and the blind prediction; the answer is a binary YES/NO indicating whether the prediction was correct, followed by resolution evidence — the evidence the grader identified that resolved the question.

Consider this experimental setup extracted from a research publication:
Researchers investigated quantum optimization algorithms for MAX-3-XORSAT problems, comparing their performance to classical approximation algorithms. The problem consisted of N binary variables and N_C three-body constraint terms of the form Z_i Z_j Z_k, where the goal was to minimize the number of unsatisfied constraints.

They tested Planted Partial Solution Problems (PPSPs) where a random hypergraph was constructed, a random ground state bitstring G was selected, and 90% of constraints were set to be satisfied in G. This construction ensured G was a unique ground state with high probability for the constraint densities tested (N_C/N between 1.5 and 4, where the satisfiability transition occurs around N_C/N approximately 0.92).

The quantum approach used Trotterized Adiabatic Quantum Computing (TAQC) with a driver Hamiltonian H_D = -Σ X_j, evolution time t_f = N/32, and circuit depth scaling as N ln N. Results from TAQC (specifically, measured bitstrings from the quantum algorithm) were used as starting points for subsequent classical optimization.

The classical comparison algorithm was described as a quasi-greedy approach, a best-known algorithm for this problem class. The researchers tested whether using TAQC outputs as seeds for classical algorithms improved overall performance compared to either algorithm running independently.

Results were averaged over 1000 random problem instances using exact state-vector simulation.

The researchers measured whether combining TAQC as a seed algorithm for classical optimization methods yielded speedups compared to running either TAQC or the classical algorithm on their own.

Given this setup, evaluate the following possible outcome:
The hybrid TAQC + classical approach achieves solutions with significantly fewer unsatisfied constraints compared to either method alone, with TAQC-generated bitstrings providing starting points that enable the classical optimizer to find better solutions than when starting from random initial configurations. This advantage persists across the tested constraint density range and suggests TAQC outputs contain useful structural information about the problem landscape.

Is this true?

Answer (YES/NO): NO